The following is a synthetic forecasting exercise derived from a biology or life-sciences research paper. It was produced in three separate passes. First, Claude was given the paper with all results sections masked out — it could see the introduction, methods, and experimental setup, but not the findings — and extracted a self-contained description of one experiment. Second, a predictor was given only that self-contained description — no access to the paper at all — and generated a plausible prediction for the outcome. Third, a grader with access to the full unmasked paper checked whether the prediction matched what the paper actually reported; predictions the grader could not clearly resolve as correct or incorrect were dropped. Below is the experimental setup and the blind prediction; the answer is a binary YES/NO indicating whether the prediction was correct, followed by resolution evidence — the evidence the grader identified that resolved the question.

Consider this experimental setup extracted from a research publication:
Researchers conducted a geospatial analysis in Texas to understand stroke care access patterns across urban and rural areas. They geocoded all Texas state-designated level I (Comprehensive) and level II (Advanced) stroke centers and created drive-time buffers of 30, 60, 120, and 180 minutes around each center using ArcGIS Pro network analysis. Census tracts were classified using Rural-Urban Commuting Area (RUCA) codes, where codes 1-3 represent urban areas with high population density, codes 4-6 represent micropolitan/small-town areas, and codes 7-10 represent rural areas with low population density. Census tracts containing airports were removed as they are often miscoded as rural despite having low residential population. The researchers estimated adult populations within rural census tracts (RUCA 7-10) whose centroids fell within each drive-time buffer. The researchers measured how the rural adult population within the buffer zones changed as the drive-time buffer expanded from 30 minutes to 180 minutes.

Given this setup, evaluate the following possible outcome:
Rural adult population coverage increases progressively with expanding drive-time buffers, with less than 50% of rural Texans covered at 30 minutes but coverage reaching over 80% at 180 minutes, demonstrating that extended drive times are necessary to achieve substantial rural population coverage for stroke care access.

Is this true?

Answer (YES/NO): YES